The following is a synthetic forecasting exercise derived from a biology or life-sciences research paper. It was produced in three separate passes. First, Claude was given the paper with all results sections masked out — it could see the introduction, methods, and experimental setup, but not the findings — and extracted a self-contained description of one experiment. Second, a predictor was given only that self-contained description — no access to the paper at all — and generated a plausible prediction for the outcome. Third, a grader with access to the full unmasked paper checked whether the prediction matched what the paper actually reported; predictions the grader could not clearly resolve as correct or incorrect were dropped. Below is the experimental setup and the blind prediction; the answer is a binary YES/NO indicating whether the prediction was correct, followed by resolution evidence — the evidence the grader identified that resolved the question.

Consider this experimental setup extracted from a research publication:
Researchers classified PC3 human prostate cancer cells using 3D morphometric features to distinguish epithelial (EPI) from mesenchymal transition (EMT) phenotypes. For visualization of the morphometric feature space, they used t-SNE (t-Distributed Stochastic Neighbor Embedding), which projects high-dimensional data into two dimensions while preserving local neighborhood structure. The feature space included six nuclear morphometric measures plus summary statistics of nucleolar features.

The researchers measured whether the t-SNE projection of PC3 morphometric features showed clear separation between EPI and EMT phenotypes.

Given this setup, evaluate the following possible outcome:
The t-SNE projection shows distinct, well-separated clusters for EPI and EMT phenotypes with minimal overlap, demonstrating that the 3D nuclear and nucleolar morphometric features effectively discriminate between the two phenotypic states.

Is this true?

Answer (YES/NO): NO